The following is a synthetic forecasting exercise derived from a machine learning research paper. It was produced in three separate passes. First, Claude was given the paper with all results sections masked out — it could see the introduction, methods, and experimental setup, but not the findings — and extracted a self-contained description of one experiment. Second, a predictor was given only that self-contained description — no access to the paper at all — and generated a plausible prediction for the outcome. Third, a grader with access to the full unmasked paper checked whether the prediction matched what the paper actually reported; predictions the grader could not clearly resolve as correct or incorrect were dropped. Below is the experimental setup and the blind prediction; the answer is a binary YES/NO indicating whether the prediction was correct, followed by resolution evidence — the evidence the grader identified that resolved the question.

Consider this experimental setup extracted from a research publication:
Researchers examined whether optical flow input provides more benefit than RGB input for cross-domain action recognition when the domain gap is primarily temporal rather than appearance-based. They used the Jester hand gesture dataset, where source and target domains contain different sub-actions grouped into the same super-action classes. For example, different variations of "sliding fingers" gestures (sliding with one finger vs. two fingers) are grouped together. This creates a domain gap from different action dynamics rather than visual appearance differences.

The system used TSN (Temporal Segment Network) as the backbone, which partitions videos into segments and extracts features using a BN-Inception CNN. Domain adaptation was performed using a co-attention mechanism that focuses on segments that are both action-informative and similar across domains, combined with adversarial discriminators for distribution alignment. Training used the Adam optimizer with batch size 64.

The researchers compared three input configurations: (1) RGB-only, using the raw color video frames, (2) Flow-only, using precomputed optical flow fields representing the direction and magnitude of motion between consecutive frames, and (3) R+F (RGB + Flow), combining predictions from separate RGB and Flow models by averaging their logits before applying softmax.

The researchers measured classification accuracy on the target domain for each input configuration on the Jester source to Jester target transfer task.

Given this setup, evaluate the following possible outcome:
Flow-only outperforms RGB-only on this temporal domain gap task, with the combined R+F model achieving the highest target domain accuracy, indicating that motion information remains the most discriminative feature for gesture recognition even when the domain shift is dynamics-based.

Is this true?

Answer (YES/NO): YES